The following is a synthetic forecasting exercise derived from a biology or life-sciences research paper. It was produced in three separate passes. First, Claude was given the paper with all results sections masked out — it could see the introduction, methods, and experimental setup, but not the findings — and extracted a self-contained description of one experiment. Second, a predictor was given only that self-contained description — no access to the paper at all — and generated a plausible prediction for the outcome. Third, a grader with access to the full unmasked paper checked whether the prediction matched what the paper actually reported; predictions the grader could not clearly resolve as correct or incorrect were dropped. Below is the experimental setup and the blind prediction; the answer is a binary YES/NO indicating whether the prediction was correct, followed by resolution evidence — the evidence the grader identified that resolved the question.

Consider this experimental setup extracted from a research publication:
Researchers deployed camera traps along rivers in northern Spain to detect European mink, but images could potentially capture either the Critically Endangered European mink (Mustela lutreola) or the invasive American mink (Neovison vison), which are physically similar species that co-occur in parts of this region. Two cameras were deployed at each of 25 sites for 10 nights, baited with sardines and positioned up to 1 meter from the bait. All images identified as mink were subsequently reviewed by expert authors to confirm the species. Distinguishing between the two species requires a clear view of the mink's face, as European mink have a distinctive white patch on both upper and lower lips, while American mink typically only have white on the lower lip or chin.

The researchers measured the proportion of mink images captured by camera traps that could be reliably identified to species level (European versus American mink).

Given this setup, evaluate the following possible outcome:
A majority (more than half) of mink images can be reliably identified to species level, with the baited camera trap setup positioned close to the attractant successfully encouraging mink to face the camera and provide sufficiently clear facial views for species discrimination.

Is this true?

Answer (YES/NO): YES